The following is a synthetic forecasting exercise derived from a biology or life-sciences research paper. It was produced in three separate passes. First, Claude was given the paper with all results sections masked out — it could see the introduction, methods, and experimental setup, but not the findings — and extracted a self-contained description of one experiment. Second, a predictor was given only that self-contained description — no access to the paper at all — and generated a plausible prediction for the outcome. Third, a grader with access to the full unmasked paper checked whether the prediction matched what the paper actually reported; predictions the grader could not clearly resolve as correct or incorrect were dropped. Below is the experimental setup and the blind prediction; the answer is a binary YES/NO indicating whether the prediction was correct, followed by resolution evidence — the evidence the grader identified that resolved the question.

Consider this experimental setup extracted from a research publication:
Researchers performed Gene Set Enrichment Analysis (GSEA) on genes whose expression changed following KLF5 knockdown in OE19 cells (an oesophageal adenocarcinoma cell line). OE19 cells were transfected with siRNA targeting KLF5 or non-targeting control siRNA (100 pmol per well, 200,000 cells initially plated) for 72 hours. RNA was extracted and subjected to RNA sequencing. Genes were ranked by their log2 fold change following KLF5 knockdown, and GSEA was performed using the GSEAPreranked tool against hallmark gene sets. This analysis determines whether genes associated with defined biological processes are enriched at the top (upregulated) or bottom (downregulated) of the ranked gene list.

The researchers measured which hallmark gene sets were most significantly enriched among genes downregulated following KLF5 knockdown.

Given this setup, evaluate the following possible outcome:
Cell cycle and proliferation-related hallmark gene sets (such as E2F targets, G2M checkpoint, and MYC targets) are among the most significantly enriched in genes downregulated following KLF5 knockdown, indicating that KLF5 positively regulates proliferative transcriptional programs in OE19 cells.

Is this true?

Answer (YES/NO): YES